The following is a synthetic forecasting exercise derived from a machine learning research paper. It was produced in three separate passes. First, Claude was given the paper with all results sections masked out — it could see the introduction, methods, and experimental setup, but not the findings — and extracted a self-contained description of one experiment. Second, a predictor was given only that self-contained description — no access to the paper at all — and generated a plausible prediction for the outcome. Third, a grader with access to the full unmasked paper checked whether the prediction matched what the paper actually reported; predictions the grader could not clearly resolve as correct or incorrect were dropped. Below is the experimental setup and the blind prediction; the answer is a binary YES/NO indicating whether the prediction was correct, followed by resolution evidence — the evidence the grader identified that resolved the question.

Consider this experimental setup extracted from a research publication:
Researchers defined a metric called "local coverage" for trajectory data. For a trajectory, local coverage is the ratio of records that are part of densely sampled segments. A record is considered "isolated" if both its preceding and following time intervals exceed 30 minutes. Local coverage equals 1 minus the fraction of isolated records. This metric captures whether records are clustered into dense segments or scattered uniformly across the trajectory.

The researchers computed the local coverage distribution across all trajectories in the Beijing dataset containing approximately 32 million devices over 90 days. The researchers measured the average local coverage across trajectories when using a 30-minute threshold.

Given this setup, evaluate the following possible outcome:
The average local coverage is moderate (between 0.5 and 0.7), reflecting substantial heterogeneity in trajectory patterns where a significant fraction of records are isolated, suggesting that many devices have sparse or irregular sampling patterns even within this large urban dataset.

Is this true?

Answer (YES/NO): NO